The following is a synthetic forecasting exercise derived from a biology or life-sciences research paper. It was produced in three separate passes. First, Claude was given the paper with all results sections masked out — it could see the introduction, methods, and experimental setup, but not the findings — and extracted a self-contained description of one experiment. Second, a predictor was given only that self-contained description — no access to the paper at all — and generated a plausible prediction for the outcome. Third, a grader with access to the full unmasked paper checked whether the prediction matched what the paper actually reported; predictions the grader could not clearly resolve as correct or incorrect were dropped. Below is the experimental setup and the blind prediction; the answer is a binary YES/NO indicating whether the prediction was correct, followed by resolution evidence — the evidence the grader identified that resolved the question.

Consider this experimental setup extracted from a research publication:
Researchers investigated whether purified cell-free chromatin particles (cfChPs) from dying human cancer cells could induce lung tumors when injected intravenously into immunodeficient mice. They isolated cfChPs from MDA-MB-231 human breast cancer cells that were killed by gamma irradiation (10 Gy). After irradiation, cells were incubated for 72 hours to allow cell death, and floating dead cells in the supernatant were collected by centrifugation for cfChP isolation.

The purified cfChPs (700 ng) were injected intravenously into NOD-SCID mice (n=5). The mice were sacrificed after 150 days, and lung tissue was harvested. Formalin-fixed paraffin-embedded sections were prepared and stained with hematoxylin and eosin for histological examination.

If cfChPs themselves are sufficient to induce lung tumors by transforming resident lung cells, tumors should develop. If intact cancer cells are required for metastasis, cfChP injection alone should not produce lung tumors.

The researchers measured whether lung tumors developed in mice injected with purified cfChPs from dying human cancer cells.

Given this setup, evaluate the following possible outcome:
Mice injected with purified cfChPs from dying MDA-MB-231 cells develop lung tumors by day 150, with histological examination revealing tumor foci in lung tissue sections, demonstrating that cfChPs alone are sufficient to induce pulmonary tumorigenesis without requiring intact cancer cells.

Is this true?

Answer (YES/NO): YES